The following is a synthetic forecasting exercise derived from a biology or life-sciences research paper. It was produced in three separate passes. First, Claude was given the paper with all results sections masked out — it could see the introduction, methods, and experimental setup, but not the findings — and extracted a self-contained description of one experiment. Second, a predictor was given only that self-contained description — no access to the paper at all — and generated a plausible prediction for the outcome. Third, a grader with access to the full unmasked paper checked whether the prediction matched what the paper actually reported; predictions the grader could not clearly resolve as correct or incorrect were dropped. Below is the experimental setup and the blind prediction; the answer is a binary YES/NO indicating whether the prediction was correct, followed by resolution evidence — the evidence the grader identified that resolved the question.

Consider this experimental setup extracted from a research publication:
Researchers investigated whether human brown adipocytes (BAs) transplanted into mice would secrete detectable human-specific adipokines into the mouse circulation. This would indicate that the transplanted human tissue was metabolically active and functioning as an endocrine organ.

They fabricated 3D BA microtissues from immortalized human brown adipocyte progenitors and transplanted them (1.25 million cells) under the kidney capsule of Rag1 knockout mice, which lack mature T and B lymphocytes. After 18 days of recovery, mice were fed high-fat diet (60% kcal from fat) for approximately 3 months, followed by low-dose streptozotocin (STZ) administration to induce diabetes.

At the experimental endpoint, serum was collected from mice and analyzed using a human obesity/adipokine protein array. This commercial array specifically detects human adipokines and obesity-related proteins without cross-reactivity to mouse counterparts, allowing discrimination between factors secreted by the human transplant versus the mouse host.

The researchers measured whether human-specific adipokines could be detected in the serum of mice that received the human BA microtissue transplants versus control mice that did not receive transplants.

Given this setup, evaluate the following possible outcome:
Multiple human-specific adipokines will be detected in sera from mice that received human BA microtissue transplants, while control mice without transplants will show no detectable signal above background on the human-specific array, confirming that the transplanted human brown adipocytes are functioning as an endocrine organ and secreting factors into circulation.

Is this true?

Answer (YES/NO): YES